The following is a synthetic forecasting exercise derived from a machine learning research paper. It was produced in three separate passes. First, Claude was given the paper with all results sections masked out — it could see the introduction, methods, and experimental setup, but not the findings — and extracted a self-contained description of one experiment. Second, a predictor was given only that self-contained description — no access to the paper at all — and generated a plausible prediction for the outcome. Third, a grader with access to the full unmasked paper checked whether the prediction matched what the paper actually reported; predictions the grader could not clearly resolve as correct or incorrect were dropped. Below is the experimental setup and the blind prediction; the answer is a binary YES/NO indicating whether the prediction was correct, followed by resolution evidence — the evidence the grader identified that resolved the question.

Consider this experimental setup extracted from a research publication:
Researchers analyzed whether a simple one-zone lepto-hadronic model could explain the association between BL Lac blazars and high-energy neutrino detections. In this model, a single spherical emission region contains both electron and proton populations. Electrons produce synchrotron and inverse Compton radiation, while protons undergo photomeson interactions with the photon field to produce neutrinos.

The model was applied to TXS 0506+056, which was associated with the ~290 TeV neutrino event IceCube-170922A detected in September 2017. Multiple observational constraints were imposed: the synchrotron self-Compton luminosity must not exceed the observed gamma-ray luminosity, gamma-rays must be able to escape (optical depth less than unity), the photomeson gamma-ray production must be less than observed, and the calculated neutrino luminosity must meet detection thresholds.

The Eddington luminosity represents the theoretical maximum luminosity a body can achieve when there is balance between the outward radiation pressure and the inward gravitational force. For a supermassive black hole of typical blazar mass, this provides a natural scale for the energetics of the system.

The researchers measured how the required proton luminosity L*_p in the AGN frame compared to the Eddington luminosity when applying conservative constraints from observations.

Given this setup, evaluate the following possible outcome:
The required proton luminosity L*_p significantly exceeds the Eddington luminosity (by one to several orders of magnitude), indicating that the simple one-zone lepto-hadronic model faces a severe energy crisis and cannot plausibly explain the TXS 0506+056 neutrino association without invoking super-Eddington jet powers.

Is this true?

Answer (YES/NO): YES